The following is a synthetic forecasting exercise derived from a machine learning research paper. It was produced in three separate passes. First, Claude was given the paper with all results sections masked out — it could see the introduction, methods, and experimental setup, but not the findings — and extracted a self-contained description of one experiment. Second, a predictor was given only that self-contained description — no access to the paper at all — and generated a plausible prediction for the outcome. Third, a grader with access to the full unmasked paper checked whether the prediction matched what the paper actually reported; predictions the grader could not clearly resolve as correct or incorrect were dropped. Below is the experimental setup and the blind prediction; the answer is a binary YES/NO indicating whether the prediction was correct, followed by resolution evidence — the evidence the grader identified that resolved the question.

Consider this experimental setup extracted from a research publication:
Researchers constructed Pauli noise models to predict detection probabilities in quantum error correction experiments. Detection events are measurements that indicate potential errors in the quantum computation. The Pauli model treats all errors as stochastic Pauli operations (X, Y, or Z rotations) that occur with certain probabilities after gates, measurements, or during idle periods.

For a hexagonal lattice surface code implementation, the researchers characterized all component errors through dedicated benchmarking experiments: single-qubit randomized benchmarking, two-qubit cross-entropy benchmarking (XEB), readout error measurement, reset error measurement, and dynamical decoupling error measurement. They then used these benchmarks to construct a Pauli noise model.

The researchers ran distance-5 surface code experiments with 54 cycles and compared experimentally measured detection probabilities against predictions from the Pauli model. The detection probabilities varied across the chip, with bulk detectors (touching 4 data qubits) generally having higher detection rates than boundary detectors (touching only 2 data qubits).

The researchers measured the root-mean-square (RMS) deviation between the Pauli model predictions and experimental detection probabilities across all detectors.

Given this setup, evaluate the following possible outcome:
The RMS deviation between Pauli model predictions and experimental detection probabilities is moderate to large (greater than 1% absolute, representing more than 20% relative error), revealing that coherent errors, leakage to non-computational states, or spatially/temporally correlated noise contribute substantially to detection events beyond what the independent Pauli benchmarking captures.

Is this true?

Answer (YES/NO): NO